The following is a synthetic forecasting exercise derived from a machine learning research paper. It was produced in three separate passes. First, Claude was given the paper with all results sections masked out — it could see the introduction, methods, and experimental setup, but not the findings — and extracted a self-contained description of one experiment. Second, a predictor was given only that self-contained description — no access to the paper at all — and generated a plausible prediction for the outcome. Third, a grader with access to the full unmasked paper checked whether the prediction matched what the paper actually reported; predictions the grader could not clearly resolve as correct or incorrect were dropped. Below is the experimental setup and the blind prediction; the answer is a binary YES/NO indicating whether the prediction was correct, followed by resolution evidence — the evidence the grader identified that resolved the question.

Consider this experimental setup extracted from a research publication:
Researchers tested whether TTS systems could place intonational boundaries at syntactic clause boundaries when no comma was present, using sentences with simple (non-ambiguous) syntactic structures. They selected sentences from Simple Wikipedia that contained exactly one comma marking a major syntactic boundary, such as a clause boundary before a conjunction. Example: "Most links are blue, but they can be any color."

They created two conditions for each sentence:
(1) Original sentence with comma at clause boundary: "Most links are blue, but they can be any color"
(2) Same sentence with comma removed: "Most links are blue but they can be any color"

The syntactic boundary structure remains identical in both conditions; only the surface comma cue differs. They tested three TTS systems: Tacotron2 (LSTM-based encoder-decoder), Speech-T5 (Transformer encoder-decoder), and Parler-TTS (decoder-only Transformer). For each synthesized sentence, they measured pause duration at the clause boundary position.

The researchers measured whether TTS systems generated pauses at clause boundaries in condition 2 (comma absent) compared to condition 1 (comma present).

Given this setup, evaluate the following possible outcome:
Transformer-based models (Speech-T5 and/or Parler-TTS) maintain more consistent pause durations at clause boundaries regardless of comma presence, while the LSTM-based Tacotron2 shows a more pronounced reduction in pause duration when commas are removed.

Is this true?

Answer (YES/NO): NO